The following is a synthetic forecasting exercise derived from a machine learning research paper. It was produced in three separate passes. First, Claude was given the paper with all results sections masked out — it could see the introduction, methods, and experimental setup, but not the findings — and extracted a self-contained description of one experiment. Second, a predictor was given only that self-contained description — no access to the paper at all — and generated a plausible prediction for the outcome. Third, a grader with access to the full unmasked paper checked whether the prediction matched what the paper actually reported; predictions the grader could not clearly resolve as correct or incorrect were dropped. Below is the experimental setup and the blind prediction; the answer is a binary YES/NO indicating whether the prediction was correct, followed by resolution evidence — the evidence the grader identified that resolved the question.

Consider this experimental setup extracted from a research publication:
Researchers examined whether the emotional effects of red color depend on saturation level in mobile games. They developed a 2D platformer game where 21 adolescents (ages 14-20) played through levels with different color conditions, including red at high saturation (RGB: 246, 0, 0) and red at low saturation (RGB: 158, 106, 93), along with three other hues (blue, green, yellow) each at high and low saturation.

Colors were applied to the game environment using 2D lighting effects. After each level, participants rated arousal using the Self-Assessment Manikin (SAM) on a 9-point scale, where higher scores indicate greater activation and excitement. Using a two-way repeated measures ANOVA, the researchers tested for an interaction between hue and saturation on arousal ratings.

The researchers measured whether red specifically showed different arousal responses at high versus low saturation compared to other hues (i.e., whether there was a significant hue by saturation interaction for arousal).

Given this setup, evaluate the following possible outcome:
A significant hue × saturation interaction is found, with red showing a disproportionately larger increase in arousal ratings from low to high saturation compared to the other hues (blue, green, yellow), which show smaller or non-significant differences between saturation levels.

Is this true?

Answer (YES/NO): NO